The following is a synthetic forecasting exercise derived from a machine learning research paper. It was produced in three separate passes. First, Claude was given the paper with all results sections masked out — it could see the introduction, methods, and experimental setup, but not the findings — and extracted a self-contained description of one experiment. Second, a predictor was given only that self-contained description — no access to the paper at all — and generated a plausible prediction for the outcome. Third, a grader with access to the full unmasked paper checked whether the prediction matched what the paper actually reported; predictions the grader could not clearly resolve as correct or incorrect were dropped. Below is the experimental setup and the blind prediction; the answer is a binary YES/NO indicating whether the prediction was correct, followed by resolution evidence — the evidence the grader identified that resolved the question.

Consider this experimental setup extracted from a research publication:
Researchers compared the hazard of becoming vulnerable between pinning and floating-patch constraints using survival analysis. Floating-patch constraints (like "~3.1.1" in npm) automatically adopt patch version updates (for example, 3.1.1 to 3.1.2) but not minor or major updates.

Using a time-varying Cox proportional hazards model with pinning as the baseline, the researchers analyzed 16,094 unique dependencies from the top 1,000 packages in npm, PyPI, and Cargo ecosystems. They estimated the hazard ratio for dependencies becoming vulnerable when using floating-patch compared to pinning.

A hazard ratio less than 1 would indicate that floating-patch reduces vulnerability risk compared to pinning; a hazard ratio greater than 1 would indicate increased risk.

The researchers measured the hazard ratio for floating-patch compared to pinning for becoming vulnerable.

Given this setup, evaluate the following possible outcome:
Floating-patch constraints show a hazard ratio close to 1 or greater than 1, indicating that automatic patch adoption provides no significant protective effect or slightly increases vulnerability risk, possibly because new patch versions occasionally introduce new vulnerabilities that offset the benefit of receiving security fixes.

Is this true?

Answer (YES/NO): YES